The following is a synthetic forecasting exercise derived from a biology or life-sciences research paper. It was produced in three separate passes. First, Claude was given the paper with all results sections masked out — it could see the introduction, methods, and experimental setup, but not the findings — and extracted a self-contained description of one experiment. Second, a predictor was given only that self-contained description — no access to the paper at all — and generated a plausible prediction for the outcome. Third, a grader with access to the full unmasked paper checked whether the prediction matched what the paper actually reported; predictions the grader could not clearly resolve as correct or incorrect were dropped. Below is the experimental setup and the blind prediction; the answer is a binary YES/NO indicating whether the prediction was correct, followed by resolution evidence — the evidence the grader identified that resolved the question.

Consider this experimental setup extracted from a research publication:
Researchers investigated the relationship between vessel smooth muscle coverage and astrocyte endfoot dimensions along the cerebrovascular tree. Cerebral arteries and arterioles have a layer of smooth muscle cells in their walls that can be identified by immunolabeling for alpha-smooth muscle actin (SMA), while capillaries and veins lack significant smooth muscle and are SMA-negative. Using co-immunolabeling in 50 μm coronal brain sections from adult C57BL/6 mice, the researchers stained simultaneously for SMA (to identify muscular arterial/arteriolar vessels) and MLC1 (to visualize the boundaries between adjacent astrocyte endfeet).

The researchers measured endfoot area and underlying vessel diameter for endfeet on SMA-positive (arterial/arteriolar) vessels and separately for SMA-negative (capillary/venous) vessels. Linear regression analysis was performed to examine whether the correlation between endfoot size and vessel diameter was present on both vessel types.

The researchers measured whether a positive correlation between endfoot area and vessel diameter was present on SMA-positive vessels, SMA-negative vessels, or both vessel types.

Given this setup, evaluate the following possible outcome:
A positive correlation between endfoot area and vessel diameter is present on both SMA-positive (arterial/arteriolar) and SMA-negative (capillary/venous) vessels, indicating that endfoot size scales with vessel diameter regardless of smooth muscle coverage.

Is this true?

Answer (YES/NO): YES